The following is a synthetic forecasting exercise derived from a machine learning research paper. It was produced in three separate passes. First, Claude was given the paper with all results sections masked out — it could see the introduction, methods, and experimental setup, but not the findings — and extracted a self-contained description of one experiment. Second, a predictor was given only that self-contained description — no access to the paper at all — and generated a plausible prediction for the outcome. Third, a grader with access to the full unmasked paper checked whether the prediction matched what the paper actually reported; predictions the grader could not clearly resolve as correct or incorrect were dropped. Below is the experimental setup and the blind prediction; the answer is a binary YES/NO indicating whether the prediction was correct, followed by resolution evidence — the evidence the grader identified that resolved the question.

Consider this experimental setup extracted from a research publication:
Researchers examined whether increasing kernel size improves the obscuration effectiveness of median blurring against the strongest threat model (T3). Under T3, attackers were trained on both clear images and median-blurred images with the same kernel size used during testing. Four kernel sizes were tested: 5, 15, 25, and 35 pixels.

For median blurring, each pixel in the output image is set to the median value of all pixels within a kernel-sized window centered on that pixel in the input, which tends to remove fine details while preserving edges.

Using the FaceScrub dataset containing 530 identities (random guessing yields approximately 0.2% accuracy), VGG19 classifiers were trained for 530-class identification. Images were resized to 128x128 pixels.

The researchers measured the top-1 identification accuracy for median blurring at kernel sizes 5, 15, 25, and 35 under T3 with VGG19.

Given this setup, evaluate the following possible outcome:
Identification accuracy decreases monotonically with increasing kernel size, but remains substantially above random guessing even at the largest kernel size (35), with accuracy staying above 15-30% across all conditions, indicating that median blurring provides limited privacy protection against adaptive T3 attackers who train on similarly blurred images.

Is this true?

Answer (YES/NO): NO